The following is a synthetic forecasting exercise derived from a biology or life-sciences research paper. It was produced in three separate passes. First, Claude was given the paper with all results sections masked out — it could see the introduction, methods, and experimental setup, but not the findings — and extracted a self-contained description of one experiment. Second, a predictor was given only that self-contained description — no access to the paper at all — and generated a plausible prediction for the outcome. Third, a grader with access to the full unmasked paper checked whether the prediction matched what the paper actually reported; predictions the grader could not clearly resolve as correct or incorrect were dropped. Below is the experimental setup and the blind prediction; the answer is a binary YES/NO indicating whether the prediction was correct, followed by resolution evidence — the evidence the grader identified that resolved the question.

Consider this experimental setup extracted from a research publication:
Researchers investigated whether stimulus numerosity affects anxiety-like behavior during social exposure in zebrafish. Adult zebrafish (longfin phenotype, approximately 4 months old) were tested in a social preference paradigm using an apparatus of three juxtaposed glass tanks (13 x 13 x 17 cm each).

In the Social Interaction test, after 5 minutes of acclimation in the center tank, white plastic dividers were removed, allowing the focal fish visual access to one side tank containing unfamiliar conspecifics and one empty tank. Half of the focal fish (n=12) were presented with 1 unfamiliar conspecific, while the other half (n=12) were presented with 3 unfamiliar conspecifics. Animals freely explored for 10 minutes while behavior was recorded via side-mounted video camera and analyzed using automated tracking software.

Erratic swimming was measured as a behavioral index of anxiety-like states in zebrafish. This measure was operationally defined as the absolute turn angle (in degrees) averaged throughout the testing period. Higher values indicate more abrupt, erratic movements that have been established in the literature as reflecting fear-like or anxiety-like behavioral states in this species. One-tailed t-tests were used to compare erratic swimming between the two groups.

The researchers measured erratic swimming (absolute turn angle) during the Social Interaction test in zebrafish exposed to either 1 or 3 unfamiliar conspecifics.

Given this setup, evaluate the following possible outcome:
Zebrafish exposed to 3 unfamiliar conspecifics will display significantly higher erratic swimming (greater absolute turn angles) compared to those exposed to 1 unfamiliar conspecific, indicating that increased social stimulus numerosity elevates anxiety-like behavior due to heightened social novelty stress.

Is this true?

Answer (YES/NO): NO